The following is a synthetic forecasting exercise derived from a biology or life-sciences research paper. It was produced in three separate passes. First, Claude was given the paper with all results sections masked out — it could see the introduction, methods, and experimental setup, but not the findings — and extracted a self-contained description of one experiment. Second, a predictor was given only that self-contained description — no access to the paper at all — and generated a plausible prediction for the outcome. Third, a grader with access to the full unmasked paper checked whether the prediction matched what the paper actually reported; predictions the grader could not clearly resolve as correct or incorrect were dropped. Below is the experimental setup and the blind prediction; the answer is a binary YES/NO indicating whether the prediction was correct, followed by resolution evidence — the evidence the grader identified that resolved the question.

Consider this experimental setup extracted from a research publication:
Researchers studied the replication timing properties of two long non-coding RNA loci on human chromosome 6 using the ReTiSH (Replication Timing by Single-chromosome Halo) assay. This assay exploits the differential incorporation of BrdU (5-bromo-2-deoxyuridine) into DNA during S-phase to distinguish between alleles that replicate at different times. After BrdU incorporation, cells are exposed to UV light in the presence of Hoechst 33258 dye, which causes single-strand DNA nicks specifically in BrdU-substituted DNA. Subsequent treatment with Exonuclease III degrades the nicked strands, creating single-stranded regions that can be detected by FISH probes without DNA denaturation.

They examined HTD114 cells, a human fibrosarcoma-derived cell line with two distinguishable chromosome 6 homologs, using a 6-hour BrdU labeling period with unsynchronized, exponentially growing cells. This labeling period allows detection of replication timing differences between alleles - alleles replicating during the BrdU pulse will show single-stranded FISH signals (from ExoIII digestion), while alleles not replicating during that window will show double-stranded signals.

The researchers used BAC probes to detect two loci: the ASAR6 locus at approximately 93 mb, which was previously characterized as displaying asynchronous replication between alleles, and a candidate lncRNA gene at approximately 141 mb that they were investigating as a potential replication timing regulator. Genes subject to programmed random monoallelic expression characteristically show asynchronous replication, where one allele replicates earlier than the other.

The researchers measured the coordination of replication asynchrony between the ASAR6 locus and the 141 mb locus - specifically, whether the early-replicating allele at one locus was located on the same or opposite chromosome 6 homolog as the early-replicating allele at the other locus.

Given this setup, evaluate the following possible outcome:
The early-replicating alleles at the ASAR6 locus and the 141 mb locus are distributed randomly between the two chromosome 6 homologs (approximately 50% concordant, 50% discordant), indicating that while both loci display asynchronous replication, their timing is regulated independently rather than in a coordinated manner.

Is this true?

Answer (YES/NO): NO